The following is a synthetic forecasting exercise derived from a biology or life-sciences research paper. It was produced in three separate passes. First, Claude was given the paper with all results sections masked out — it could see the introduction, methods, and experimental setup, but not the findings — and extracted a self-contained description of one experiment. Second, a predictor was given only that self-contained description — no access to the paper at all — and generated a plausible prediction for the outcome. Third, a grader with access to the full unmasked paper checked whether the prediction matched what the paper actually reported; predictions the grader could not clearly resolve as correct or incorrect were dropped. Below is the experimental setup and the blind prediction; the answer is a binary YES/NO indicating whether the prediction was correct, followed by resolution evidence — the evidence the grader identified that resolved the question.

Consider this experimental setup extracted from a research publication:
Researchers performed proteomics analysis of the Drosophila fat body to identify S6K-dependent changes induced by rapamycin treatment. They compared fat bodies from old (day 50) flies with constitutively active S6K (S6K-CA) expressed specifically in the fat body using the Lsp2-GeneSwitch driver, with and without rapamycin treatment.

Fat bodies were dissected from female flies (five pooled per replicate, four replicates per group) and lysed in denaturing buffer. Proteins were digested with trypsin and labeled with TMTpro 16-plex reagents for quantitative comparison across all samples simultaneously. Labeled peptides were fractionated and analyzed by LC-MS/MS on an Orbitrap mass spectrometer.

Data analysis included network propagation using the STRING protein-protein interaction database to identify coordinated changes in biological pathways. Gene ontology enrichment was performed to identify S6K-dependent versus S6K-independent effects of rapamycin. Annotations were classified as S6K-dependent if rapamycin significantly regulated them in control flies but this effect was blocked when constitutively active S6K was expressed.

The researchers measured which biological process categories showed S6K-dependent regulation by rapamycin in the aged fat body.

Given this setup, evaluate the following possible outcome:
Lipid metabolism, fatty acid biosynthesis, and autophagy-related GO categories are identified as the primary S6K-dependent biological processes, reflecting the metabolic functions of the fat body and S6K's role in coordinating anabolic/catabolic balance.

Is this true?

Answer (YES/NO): NO